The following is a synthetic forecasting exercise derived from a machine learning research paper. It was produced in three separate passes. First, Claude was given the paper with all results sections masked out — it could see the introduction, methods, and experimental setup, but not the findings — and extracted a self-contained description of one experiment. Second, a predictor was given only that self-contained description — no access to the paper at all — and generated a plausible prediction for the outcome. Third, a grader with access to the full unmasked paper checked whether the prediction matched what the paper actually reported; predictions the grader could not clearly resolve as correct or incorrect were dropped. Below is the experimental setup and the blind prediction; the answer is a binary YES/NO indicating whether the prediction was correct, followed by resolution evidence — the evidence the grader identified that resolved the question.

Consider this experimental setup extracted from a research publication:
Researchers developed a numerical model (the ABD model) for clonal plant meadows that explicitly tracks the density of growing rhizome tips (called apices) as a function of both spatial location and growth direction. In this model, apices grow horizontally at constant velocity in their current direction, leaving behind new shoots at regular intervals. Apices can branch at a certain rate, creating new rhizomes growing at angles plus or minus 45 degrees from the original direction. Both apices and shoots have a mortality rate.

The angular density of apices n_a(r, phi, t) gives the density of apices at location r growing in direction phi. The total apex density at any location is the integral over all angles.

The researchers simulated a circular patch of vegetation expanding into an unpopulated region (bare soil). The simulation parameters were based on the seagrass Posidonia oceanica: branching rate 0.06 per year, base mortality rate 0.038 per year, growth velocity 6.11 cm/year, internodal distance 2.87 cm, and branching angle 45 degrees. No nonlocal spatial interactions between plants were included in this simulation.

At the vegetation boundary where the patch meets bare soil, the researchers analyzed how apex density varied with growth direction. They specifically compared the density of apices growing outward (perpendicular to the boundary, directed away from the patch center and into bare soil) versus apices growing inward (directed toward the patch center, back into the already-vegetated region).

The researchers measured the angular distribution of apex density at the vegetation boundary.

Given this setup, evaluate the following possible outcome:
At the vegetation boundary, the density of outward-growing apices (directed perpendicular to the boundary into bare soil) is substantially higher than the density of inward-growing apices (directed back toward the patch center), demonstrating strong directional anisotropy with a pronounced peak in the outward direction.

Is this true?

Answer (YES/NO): YES